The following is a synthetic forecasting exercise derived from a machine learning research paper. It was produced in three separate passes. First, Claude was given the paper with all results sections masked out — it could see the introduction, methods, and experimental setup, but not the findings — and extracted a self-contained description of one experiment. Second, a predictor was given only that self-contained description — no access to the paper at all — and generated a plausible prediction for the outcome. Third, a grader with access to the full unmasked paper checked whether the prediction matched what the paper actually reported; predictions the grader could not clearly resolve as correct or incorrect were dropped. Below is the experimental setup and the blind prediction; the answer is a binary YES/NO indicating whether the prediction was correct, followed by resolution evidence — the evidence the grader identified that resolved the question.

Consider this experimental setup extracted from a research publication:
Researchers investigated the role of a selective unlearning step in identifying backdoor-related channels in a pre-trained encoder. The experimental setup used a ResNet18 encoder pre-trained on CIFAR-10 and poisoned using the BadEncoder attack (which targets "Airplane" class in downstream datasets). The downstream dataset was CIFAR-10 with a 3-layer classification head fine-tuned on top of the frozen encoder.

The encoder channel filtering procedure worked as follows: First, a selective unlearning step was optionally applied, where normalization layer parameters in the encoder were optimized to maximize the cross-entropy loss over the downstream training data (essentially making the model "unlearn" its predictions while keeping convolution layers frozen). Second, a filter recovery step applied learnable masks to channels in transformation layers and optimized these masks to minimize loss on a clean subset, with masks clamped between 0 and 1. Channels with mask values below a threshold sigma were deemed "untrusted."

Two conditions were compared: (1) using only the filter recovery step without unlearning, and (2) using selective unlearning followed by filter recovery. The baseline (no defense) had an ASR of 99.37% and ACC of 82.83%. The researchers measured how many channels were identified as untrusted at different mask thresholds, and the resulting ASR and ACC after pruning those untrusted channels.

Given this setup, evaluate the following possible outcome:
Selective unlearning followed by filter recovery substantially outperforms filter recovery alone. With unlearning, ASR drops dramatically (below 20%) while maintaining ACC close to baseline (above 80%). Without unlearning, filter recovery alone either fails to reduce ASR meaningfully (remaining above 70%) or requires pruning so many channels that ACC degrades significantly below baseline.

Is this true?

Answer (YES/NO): YES